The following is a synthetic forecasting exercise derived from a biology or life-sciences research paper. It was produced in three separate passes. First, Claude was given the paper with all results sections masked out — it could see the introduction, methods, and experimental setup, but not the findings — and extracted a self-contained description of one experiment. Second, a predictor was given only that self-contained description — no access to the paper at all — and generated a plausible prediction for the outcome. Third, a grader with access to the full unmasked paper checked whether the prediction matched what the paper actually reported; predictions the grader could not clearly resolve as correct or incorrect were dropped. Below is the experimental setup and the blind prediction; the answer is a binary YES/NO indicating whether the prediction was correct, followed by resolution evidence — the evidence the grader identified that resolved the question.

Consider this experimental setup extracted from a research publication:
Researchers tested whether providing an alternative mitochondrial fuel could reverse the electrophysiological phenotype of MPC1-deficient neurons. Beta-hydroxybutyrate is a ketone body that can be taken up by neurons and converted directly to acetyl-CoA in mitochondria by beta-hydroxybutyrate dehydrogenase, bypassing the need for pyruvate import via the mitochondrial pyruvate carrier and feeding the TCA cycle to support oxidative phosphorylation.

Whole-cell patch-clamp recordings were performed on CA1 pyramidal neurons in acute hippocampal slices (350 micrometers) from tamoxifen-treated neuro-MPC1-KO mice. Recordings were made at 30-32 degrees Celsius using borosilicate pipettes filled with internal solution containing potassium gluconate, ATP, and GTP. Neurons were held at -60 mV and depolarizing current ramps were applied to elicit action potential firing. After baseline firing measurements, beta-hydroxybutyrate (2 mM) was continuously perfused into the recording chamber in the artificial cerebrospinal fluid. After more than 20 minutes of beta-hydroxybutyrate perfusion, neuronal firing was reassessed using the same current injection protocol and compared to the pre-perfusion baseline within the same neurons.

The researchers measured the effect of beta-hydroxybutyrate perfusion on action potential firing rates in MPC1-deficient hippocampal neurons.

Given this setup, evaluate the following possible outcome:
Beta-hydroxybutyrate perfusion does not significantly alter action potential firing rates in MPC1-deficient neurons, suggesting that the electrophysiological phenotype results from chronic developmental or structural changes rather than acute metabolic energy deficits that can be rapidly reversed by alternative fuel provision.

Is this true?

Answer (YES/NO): NO